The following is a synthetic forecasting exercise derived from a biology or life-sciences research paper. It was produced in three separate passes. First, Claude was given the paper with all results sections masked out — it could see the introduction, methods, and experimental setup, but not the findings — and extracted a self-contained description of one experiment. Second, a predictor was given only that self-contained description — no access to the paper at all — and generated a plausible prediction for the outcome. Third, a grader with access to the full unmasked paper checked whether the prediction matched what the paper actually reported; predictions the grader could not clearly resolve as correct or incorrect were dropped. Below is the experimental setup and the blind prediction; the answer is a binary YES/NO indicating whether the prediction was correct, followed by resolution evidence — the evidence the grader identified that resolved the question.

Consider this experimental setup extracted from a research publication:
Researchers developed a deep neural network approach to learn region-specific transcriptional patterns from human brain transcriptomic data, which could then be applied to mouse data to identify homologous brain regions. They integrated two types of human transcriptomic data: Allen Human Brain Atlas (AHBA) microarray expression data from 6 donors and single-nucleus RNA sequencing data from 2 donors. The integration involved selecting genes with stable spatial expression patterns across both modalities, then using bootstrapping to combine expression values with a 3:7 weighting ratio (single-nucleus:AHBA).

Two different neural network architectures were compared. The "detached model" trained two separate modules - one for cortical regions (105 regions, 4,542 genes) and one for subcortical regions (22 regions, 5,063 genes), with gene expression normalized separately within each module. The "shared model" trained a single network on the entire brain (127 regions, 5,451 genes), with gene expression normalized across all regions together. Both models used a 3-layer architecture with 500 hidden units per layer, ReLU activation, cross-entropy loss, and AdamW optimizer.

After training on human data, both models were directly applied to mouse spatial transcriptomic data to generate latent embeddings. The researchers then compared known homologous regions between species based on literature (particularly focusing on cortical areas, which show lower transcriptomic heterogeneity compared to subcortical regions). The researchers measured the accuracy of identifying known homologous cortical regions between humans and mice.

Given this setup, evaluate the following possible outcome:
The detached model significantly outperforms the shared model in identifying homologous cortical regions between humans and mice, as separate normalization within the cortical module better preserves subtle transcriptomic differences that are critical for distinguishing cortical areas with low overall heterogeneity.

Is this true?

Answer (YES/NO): YES